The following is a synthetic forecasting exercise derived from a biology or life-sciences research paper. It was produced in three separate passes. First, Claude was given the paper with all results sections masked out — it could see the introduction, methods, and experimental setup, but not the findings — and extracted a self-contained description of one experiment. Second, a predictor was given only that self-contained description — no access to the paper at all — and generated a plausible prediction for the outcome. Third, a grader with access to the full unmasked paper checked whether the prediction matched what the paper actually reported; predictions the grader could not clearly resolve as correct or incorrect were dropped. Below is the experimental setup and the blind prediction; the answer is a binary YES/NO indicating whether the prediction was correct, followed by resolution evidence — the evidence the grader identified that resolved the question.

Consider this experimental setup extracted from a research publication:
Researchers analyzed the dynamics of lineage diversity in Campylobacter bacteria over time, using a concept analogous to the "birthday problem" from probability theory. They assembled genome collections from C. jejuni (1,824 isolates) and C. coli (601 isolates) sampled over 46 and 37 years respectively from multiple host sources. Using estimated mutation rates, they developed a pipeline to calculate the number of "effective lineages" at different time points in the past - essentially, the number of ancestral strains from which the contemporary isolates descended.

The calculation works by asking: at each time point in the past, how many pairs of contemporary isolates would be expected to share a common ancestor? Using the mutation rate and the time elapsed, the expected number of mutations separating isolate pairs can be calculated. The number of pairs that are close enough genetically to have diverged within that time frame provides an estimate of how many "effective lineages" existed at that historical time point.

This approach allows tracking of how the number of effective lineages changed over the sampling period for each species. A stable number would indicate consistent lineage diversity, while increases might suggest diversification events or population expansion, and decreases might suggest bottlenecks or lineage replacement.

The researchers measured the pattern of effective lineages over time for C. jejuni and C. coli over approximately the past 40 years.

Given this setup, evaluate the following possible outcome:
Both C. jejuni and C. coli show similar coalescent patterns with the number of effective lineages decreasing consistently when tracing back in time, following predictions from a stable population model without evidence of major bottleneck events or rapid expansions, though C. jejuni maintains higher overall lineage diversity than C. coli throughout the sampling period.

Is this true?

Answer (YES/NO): NO